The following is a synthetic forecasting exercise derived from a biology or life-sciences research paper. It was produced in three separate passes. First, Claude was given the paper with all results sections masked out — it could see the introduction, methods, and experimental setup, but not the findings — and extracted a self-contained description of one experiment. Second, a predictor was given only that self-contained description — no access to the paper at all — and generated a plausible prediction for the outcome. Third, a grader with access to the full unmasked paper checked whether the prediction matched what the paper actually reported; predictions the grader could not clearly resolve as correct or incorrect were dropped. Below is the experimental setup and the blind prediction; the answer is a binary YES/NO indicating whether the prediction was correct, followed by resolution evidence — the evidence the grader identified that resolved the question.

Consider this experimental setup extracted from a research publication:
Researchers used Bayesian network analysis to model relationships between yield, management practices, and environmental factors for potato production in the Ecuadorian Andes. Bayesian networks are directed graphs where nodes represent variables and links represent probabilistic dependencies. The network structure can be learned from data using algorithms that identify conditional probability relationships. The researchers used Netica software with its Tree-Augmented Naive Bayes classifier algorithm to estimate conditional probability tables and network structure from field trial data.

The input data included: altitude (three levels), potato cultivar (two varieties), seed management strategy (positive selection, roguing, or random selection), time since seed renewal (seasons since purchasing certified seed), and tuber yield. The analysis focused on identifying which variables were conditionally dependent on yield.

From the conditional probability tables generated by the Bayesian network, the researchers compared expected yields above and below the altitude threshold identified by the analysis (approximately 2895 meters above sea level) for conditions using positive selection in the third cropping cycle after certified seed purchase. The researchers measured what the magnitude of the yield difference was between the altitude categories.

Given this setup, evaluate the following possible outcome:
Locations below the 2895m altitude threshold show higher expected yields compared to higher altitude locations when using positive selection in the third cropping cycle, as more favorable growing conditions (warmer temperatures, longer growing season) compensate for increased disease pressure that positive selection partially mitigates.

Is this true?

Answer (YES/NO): NO